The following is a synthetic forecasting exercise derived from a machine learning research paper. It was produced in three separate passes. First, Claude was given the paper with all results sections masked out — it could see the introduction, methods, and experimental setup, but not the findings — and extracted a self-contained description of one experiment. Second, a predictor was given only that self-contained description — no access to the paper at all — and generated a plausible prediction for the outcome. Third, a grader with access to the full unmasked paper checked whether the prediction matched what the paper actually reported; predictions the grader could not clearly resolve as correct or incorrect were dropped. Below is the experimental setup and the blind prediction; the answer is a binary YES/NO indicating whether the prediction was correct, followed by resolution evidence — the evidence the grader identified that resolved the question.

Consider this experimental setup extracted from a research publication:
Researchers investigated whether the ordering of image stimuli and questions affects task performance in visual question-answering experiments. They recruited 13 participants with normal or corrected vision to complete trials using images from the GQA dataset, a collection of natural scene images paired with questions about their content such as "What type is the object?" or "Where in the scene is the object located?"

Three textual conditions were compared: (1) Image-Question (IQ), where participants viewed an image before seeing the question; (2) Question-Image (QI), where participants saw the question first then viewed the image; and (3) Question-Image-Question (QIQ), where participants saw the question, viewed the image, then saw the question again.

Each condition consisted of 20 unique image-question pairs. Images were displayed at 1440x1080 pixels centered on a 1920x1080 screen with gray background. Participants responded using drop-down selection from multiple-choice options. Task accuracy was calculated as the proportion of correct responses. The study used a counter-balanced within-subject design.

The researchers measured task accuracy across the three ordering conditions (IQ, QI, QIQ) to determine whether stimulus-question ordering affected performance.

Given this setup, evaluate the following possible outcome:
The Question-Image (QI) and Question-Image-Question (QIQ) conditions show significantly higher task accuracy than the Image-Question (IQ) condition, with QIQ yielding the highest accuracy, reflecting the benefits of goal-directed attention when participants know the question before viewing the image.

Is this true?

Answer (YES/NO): YES